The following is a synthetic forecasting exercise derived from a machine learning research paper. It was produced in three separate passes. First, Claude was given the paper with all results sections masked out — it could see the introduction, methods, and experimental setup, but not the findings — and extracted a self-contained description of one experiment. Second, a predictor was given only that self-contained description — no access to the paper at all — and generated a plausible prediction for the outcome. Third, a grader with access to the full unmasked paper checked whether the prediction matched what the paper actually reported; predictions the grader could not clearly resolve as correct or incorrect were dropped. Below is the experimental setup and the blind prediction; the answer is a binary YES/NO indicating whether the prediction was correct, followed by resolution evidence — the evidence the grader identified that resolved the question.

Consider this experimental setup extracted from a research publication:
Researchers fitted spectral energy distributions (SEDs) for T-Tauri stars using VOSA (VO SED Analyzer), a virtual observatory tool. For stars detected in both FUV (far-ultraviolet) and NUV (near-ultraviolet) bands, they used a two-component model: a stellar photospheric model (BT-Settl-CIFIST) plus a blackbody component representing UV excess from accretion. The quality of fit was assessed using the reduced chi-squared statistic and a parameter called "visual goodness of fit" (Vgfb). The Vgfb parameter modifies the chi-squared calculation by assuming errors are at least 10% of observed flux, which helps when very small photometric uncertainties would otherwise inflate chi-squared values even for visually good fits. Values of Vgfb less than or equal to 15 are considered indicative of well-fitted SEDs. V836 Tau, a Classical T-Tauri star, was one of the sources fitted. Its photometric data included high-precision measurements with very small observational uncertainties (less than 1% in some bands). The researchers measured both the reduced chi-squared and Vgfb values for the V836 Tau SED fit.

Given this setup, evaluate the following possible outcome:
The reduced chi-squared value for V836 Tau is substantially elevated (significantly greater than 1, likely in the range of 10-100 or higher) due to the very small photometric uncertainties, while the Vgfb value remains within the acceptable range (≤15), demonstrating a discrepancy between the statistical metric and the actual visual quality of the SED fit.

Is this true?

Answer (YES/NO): YES